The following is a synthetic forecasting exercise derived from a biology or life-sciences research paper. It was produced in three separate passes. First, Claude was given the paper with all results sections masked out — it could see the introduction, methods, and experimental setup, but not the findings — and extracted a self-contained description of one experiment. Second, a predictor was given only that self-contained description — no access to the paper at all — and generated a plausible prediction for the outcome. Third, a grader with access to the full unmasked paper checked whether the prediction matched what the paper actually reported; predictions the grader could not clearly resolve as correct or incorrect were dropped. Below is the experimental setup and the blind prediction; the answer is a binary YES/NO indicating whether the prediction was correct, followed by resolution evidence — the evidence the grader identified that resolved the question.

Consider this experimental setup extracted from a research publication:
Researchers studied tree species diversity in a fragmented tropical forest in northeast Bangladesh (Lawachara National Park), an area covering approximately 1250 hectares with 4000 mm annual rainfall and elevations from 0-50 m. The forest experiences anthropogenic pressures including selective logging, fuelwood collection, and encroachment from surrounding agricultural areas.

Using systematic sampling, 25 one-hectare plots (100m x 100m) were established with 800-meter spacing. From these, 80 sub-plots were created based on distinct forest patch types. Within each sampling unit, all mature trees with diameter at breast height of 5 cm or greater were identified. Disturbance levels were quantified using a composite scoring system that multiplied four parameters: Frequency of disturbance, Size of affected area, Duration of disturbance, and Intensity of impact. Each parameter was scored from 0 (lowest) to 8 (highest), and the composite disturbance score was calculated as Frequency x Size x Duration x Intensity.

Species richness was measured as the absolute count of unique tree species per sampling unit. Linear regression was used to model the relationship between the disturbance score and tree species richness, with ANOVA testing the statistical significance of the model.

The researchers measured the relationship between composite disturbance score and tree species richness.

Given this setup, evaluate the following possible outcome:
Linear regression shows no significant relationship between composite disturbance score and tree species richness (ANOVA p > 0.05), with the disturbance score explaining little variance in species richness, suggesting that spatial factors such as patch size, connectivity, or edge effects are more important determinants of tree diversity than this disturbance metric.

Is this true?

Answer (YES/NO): NO